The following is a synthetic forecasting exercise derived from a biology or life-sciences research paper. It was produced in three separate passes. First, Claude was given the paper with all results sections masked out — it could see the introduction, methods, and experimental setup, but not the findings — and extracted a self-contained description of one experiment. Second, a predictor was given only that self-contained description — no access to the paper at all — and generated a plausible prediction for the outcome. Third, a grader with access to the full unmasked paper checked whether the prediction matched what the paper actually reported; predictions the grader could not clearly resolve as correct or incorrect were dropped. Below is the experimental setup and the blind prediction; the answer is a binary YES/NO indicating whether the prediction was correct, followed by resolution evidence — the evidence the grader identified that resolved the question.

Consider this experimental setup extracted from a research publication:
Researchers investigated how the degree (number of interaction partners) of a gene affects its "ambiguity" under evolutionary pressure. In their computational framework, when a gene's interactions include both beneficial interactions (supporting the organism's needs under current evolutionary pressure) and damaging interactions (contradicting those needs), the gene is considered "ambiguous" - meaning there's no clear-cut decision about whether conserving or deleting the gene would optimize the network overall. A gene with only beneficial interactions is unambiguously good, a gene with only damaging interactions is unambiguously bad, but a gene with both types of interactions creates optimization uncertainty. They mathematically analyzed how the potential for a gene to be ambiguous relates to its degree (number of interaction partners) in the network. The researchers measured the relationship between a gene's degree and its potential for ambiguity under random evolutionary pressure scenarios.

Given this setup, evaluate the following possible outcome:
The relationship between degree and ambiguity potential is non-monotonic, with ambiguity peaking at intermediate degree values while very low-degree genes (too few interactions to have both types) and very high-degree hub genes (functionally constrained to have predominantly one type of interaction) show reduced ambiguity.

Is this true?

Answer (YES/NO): NO